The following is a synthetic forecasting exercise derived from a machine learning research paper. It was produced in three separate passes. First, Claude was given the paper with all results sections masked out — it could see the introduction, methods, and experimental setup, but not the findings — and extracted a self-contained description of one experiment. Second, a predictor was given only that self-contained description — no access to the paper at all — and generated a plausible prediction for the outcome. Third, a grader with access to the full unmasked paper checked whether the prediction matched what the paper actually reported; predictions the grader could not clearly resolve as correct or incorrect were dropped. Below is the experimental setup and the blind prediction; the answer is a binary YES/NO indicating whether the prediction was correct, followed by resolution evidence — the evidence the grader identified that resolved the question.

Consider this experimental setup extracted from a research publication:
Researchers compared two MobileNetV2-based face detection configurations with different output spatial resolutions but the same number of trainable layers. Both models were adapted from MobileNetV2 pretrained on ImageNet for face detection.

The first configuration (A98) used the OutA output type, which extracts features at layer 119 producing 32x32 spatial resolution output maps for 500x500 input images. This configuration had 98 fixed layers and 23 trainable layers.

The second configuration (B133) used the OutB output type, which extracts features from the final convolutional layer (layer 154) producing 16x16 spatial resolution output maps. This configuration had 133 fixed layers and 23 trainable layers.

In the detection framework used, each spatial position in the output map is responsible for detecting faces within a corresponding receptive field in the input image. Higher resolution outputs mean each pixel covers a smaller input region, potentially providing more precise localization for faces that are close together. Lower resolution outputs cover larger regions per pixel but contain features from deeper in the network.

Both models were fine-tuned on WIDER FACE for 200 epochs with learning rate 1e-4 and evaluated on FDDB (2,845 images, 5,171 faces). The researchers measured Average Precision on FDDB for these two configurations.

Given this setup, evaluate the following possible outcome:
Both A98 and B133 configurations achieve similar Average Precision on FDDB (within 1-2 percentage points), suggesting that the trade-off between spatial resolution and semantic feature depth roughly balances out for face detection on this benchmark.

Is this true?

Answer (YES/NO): NO